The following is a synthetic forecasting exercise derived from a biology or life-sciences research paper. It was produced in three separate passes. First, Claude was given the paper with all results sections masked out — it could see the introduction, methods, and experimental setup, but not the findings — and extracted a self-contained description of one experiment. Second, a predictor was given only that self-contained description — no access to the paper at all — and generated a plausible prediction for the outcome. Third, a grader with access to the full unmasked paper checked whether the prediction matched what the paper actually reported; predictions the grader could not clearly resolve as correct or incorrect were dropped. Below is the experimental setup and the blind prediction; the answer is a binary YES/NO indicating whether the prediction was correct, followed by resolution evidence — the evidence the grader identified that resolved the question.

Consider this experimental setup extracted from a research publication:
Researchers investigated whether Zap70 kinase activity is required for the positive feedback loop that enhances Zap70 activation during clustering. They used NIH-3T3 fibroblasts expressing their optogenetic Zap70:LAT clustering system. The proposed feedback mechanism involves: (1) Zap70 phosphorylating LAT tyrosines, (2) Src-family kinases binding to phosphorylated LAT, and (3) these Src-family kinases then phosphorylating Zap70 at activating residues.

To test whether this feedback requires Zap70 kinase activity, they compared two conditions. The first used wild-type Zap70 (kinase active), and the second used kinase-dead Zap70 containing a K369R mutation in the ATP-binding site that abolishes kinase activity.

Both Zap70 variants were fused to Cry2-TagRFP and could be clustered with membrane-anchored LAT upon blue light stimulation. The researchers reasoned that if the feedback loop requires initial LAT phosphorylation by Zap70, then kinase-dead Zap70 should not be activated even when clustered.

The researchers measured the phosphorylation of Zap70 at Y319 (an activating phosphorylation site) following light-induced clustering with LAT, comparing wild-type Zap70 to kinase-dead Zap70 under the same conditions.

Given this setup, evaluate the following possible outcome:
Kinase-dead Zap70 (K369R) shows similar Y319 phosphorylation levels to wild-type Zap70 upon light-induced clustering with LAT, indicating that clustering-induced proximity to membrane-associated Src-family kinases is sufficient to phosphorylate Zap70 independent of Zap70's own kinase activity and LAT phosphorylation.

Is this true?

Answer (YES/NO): NO